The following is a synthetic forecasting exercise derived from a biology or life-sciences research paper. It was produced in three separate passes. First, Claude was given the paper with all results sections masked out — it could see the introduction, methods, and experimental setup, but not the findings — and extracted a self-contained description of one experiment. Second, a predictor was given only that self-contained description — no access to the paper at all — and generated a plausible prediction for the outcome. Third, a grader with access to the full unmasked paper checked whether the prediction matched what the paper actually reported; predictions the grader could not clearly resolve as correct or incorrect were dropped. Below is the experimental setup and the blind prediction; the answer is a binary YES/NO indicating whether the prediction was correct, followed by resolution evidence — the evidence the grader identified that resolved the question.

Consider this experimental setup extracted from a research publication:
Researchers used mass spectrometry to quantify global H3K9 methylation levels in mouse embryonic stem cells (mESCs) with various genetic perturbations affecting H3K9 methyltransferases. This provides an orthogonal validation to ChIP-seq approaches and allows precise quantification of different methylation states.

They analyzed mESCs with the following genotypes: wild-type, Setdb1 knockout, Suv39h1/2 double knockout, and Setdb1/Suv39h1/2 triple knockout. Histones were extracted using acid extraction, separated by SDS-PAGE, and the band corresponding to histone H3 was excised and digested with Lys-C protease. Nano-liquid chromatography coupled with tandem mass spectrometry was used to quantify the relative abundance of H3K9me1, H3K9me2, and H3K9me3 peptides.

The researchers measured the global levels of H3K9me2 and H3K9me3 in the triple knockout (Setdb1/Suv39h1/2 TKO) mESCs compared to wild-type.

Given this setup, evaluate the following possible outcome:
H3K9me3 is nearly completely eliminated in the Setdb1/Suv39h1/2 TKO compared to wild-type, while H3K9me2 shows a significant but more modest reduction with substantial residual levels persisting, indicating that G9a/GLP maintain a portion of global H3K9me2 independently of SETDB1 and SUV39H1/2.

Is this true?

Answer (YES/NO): YES